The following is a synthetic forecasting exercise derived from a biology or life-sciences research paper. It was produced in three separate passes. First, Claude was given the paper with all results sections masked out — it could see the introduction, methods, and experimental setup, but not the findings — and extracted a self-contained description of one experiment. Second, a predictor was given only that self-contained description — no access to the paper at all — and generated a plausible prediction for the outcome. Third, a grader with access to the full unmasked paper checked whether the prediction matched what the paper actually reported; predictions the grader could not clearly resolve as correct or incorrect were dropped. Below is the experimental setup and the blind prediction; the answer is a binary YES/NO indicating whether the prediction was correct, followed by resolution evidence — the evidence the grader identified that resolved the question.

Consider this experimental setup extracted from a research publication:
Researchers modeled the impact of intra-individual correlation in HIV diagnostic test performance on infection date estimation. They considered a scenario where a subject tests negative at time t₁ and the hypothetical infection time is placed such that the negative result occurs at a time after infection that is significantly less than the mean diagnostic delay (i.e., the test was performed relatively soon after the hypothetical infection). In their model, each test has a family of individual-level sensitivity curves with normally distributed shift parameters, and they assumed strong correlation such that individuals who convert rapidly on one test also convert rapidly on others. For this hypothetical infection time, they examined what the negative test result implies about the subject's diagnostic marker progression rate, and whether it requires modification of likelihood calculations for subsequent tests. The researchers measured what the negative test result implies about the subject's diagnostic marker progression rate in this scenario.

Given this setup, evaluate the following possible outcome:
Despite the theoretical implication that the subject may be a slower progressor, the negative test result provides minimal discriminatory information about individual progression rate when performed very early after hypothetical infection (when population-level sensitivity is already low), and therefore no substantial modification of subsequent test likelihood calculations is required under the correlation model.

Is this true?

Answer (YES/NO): YES